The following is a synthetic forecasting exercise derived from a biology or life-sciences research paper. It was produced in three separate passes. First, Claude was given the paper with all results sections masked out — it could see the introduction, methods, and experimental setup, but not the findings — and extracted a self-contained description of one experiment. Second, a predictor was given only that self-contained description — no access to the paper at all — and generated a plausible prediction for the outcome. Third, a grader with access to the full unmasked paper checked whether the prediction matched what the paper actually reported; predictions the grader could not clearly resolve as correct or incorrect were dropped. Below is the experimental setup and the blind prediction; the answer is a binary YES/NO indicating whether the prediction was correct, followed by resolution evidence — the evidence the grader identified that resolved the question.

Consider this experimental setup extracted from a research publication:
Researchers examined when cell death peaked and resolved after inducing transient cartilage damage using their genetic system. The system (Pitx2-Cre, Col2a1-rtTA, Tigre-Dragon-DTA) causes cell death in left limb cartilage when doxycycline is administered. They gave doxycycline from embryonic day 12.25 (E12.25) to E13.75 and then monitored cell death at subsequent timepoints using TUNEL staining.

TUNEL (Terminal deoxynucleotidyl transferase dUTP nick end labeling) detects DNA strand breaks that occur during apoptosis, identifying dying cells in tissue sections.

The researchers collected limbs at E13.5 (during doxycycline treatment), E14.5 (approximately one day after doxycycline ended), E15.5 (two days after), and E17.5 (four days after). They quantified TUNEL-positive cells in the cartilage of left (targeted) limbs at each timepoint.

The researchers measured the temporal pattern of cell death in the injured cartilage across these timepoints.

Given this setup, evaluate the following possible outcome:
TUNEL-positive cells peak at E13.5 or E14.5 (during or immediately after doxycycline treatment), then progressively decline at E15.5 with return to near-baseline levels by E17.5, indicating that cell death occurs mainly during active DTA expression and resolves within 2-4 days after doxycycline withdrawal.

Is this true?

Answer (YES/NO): NO